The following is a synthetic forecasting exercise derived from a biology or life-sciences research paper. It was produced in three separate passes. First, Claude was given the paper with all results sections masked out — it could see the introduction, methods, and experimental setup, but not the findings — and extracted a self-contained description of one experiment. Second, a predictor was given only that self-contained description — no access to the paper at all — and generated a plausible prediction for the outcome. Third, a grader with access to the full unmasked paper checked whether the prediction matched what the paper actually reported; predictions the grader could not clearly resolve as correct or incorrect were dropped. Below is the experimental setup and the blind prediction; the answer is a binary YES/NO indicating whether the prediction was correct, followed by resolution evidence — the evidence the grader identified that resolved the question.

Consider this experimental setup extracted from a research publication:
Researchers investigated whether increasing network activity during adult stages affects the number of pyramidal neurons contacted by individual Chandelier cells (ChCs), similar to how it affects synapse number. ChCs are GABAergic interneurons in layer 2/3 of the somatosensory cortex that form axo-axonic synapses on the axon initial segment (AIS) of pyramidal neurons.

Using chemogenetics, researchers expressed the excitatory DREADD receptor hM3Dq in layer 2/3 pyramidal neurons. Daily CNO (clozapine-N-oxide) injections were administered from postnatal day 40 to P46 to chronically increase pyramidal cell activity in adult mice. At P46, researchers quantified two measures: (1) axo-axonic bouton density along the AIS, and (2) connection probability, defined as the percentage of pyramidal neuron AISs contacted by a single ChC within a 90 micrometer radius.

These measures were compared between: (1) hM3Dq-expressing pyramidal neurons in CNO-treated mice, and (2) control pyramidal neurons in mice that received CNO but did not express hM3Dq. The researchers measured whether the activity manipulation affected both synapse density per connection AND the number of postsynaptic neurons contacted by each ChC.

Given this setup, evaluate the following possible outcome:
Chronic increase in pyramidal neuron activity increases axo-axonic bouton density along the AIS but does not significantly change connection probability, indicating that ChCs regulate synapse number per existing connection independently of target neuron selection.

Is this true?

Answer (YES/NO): YES